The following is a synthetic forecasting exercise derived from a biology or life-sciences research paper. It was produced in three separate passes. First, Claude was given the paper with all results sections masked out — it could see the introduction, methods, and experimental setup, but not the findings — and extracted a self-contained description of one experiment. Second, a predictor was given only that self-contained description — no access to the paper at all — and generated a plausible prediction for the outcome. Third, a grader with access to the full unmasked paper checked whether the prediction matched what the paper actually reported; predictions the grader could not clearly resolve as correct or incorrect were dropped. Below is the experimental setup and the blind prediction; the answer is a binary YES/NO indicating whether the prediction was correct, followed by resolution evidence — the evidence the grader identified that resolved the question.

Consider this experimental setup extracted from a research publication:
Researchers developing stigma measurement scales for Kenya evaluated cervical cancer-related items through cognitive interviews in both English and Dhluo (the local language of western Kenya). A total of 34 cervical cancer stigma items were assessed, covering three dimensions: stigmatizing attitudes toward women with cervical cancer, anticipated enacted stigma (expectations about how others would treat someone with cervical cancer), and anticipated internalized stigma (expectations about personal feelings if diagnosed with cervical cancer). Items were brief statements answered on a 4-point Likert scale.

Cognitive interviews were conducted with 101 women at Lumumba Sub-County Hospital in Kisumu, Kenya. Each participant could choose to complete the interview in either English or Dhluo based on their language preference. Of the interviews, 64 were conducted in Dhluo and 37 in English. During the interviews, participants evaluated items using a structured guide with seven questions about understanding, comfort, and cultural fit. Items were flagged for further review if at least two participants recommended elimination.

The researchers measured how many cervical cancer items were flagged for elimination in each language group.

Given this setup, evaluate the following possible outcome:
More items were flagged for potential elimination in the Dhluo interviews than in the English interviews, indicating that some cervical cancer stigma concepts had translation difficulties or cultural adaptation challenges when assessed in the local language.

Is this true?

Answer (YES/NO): YES